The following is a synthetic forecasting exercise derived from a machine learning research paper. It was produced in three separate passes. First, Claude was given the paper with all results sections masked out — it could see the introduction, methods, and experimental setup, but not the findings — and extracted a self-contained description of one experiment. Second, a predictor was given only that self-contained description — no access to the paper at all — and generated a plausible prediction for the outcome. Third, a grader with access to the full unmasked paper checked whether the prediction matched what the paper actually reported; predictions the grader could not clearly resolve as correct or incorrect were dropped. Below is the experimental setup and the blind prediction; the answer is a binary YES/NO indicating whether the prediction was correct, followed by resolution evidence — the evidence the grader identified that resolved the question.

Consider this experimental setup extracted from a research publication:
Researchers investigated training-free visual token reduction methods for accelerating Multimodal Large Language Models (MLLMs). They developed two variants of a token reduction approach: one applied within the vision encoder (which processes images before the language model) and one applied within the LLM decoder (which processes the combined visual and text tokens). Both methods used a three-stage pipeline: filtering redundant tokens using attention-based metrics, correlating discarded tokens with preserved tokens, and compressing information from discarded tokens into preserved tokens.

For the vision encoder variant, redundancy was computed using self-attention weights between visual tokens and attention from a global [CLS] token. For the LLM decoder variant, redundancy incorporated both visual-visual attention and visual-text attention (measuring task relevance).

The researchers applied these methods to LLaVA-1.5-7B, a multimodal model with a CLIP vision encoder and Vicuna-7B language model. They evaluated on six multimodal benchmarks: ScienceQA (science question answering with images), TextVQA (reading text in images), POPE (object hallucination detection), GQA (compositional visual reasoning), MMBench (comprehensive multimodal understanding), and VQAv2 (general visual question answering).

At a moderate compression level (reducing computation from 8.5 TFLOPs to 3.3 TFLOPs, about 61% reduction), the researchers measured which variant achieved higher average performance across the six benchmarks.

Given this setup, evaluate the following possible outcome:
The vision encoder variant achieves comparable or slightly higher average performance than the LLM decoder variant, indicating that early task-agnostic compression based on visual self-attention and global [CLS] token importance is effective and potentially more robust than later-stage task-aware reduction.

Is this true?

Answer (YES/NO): NO